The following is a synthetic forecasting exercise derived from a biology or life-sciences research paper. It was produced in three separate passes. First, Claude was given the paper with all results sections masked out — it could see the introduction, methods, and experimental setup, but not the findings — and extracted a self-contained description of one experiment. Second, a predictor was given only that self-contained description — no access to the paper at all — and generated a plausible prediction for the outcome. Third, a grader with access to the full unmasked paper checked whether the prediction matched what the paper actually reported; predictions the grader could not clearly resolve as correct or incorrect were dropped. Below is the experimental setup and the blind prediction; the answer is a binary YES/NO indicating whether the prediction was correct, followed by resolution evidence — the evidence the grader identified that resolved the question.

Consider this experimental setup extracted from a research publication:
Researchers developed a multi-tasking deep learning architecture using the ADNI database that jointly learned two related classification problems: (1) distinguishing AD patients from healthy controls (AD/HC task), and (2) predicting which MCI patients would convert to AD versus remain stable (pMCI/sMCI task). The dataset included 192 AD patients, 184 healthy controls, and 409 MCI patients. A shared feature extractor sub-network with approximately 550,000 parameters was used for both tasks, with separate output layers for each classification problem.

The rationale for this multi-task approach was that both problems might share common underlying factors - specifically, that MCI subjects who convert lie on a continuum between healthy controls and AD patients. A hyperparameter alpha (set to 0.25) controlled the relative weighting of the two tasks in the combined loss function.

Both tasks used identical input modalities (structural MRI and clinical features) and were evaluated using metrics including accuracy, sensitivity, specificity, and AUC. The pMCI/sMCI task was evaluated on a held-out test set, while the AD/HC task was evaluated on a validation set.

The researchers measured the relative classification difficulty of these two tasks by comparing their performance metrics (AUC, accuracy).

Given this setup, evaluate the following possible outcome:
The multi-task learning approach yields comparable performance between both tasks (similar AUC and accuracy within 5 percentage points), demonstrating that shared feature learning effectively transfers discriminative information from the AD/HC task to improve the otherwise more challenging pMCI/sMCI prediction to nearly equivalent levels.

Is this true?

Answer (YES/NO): NO